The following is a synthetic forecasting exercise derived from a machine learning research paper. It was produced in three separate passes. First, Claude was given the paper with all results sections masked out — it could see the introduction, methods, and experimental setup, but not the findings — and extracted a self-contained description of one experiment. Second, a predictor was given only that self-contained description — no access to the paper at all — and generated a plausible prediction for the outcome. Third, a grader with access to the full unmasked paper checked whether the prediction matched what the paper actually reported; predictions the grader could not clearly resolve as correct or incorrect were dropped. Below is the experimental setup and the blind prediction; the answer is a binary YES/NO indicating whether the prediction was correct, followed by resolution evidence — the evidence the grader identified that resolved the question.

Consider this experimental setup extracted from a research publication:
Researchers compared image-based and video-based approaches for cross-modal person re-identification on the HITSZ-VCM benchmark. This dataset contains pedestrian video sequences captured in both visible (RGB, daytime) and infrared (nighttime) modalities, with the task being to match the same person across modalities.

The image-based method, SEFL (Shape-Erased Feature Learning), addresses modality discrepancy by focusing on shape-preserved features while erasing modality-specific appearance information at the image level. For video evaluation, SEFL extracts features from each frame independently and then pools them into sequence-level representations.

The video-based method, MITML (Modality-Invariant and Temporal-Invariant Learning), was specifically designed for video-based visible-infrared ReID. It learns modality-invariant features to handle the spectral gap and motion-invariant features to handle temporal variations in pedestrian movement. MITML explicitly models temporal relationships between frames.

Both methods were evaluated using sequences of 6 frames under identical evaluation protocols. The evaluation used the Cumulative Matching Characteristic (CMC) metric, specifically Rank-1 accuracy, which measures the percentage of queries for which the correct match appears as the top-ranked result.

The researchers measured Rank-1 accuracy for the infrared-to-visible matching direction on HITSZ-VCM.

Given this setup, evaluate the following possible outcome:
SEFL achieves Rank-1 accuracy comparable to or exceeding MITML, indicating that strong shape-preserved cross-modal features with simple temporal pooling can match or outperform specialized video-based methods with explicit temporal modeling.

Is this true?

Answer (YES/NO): YES